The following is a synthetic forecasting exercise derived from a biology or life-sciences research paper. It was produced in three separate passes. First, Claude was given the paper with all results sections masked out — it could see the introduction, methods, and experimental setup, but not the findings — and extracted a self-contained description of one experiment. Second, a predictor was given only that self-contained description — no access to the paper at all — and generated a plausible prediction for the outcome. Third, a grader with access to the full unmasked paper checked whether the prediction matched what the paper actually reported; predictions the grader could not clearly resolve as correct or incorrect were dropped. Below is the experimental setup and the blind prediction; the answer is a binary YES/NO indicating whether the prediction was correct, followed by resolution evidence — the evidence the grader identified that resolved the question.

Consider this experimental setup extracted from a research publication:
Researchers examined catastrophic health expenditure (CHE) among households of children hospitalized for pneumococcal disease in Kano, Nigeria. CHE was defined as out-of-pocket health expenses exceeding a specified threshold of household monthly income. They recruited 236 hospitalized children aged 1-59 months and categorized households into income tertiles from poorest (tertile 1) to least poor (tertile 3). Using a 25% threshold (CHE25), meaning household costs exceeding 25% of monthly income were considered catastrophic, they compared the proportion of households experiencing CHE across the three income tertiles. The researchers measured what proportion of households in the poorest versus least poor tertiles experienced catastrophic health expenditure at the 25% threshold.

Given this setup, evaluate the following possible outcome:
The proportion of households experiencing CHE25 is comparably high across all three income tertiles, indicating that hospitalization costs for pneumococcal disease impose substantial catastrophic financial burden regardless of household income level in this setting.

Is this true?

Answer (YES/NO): NO